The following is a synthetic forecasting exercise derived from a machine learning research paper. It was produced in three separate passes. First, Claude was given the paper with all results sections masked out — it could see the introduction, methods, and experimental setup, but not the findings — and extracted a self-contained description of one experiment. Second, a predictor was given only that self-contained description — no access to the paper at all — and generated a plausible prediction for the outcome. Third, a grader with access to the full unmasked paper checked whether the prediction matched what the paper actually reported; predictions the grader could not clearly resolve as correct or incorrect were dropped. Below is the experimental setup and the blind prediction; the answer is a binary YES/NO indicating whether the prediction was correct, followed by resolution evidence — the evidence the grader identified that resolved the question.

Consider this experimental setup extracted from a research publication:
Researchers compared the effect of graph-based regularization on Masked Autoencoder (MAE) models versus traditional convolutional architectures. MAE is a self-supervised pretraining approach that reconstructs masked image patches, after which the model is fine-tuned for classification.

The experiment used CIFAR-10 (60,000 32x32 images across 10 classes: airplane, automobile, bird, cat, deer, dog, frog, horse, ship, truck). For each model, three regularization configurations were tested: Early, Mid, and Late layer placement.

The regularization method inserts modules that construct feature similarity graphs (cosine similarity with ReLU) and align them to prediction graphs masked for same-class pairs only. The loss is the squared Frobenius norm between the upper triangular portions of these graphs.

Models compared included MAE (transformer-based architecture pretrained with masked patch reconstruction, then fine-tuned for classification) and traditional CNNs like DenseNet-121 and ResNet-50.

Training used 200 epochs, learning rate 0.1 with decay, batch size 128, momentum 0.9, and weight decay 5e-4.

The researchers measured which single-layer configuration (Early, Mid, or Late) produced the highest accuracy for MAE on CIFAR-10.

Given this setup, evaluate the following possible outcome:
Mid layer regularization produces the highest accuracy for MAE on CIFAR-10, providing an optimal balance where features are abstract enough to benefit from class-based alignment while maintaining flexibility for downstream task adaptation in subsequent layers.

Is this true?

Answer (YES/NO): YES